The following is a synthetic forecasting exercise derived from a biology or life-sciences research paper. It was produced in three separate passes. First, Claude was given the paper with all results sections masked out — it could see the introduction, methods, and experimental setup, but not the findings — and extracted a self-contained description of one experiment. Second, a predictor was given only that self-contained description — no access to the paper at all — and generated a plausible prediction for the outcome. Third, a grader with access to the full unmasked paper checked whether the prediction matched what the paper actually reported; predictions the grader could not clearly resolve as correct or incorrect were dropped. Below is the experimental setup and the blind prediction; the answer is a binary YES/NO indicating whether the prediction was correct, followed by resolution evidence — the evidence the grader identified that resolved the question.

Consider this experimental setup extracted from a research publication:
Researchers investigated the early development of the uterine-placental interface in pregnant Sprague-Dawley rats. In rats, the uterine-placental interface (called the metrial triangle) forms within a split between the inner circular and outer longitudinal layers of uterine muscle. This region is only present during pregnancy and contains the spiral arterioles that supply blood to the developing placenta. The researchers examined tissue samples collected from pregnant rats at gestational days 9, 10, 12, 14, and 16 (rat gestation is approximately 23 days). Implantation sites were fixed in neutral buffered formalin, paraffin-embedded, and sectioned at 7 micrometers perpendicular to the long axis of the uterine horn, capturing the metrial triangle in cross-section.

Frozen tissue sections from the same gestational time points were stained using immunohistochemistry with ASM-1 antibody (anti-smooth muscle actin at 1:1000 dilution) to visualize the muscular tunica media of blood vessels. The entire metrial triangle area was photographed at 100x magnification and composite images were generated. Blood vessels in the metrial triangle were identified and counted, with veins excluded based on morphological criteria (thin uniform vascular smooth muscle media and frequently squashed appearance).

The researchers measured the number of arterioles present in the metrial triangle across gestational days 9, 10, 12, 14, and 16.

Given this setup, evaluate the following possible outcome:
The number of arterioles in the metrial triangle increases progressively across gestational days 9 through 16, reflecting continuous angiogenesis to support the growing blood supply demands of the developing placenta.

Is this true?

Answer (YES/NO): NO